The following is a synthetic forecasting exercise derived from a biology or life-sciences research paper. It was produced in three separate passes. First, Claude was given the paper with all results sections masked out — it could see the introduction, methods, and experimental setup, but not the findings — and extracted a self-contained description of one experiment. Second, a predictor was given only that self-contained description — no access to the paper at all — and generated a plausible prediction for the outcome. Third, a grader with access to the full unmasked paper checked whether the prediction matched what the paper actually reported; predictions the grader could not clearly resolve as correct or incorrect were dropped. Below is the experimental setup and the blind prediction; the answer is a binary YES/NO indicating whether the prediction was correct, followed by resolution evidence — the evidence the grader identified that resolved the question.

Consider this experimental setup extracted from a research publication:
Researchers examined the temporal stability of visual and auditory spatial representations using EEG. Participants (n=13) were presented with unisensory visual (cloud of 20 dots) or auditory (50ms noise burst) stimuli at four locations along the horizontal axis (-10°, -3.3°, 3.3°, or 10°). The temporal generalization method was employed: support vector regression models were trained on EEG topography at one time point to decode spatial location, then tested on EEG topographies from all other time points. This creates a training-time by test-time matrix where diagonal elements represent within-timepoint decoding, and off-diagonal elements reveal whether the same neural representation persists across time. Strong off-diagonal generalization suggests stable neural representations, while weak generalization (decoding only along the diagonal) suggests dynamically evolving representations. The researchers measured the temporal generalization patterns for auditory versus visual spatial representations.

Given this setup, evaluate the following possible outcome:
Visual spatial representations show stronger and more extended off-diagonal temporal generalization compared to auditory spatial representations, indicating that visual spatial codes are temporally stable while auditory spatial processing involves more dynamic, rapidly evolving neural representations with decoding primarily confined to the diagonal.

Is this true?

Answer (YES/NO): NO